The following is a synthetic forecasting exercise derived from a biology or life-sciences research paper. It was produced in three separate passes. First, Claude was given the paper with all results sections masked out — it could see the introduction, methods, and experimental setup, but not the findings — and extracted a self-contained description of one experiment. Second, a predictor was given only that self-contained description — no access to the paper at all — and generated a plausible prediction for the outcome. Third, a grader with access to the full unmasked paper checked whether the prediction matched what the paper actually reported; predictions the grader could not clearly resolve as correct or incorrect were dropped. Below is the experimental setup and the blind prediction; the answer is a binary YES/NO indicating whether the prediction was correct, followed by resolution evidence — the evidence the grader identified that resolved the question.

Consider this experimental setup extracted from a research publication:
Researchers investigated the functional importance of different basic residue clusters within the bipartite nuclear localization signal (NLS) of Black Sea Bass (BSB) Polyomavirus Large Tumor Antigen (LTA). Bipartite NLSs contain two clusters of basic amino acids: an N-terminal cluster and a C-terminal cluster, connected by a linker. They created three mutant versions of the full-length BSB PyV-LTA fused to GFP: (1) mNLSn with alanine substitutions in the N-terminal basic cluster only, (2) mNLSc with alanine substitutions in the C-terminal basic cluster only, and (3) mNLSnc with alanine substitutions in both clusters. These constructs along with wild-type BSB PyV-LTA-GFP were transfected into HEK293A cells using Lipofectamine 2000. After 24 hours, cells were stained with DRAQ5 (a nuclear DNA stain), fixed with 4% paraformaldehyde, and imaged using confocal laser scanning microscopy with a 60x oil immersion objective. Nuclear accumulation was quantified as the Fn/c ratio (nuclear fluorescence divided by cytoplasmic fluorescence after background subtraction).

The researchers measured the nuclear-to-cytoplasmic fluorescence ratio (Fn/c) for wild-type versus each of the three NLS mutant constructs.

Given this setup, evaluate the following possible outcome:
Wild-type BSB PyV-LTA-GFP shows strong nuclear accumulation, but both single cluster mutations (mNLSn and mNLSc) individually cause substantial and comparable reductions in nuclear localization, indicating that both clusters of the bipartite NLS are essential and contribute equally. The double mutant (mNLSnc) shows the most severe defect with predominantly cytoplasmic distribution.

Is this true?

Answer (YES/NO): NO